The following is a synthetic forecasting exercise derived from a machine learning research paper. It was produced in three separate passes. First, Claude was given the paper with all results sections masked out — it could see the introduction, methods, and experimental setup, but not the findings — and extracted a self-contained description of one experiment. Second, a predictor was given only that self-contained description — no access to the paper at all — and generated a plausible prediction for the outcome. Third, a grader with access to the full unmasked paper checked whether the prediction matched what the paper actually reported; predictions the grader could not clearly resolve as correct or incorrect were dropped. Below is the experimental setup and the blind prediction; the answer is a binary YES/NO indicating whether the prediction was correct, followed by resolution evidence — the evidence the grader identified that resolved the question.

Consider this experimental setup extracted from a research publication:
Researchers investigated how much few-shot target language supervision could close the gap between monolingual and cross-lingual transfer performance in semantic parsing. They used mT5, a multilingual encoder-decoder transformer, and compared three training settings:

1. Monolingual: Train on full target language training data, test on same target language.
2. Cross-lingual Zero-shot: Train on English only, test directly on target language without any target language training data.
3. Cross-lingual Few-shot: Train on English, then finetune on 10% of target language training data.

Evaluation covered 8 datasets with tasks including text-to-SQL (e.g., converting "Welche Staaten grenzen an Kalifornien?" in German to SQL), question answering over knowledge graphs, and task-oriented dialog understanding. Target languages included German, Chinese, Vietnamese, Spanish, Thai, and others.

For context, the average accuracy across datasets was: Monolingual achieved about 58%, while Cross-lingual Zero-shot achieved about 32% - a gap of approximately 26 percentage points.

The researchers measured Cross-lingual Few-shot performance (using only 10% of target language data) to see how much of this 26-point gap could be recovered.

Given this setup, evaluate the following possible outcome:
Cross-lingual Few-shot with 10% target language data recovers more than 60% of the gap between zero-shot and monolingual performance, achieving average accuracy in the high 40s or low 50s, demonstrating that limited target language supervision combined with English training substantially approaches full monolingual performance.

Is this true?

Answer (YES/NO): NO